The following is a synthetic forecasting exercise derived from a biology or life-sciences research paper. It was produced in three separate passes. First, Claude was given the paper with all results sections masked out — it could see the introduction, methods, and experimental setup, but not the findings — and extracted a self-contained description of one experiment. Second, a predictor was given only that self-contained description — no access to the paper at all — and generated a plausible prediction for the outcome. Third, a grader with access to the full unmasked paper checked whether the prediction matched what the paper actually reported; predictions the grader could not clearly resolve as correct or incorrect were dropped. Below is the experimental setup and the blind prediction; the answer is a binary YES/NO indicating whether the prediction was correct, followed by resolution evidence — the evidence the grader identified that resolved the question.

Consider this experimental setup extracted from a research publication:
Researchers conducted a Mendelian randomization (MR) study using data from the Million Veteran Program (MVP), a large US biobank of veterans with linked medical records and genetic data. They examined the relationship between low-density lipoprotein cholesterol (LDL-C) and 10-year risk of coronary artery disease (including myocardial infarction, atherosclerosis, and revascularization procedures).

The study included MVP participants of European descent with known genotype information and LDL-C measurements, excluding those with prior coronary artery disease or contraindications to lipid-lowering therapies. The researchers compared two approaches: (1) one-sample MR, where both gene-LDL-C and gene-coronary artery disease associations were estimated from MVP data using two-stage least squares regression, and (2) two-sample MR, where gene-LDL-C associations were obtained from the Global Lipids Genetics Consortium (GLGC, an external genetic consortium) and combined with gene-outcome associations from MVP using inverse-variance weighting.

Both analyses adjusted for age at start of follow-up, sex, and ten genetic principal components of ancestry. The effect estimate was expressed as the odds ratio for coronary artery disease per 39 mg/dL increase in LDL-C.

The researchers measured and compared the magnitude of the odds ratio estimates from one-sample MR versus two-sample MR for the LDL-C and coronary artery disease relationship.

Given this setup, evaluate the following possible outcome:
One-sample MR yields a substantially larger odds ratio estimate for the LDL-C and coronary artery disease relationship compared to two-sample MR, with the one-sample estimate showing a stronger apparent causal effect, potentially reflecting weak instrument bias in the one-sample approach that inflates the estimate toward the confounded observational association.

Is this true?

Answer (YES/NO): NO